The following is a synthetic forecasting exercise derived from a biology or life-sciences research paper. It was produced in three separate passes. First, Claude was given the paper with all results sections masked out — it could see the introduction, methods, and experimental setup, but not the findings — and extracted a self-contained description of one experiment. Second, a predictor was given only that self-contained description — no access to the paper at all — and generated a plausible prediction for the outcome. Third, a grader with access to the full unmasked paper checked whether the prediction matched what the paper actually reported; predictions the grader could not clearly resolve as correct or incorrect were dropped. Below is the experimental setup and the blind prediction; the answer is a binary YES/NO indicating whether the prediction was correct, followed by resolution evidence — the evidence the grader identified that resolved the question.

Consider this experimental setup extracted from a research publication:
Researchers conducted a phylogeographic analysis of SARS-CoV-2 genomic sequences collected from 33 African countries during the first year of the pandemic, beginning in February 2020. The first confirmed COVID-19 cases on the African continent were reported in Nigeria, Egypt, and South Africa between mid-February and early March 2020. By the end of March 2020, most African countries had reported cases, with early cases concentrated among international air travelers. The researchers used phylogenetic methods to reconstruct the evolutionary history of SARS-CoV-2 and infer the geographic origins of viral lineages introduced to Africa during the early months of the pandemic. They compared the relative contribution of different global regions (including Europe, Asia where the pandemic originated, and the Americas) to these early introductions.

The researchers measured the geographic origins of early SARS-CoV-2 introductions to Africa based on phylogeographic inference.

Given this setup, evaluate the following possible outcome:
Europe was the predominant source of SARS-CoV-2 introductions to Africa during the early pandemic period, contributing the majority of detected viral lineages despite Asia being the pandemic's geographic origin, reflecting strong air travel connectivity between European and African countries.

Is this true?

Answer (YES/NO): YES